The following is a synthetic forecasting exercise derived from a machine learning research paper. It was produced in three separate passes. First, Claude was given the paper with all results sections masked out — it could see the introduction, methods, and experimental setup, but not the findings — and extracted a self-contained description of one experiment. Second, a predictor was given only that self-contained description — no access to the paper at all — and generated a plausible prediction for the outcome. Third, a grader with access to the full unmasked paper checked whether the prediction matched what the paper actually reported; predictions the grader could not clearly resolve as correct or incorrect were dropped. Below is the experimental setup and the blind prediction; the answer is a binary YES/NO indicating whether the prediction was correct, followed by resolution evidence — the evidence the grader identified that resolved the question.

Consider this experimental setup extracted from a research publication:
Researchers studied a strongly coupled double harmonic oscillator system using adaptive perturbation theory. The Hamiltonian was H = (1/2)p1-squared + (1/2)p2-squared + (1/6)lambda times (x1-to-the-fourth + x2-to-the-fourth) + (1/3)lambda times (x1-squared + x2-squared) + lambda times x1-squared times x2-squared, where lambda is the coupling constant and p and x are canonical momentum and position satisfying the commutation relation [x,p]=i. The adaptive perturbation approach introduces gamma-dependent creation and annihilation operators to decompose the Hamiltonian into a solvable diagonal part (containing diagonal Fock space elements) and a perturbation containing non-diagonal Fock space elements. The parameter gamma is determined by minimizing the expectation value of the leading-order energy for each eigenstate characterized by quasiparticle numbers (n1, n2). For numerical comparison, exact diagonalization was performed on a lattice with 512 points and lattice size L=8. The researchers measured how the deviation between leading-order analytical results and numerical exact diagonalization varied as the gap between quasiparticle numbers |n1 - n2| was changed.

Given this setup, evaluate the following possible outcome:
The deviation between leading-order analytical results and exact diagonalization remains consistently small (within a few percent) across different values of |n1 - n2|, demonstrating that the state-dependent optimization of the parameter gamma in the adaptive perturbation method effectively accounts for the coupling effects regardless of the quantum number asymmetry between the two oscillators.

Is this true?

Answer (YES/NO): NO